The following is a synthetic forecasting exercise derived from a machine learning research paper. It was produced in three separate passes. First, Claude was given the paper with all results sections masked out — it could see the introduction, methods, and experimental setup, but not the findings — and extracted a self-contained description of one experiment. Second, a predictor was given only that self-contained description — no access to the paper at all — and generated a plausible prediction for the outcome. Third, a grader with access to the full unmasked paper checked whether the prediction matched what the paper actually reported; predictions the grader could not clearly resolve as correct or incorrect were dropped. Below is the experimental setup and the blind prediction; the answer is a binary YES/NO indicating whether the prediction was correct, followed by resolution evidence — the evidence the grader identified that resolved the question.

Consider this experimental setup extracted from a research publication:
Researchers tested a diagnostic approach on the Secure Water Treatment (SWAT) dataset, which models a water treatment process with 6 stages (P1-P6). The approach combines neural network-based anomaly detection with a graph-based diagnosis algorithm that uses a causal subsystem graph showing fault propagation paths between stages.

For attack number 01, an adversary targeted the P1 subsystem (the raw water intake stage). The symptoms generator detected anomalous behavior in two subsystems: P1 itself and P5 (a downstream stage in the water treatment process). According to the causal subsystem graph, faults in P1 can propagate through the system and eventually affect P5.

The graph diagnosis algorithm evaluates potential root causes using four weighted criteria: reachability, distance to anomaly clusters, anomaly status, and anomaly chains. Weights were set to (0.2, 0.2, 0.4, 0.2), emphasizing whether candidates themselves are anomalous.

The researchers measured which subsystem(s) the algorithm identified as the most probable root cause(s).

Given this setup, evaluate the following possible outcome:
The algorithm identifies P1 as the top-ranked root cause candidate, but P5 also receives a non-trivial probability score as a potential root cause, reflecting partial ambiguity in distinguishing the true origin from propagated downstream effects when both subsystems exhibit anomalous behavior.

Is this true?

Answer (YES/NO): NO